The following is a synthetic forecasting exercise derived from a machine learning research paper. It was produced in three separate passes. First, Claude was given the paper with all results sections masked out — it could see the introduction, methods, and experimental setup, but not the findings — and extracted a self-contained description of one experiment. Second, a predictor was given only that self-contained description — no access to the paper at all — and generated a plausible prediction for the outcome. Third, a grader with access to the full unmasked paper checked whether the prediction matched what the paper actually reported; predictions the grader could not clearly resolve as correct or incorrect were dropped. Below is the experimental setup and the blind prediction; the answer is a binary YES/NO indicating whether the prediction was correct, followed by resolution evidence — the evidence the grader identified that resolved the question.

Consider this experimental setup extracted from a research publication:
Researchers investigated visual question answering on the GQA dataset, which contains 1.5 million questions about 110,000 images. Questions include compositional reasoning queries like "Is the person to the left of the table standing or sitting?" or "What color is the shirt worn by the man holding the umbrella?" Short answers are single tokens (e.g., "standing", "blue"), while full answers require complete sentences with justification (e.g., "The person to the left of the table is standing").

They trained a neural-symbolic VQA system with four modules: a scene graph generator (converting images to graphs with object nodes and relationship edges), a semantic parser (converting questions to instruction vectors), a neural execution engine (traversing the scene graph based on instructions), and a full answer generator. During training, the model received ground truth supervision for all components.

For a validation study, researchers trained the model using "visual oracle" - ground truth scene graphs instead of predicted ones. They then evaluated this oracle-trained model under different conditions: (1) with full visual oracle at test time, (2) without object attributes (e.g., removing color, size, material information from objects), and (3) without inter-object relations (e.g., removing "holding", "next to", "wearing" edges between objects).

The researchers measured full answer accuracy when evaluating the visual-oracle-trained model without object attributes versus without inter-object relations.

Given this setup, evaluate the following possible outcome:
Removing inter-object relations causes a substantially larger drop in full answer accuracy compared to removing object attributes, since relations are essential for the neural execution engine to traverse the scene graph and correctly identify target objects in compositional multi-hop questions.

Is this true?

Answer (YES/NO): NO